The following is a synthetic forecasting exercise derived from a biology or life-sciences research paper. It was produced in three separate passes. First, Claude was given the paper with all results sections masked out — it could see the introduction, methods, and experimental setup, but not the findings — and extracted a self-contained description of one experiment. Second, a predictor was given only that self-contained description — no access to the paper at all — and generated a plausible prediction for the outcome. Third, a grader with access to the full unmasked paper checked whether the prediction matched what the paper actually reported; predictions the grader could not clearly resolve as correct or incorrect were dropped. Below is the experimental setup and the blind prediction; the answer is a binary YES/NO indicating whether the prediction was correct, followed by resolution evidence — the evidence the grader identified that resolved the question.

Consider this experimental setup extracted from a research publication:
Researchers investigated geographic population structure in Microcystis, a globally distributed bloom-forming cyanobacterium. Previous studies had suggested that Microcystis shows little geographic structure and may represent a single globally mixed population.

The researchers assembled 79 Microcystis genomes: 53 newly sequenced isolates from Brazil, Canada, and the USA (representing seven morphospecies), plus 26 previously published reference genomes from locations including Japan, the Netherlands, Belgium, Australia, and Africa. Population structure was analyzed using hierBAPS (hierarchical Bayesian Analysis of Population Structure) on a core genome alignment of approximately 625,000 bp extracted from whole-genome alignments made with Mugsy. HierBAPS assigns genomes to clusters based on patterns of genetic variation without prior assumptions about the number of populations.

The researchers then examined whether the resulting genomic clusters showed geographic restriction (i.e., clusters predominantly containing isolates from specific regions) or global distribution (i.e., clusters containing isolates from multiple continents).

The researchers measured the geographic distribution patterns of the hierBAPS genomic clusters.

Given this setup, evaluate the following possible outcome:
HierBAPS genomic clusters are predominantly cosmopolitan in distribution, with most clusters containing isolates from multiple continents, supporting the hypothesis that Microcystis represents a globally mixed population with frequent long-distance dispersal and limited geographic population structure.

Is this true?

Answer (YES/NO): NO